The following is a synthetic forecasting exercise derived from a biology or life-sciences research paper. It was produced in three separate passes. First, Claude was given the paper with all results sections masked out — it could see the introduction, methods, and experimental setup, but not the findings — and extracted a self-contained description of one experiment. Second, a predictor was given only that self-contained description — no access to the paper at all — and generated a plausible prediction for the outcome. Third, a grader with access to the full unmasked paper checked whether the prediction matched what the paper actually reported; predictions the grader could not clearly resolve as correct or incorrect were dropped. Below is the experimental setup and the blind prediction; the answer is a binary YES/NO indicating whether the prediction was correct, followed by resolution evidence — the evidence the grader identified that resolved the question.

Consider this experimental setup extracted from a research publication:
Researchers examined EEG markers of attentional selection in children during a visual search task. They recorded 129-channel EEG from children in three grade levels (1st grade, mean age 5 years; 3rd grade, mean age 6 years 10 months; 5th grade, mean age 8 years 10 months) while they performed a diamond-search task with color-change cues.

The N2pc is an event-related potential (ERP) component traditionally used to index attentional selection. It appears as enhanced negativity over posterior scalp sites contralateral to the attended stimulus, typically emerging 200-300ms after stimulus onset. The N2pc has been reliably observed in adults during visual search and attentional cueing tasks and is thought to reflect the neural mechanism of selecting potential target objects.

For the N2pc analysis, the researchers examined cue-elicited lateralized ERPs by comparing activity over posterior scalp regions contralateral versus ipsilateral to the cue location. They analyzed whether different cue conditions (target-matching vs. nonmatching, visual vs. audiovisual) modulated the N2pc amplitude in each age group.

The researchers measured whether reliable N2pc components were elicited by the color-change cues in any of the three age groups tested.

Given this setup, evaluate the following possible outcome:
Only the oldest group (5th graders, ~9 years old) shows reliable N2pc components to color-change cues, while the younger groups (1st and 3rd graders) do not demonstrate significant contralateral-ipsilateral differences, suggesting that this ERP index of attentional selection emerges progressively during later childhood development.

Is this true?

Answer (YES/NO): NO